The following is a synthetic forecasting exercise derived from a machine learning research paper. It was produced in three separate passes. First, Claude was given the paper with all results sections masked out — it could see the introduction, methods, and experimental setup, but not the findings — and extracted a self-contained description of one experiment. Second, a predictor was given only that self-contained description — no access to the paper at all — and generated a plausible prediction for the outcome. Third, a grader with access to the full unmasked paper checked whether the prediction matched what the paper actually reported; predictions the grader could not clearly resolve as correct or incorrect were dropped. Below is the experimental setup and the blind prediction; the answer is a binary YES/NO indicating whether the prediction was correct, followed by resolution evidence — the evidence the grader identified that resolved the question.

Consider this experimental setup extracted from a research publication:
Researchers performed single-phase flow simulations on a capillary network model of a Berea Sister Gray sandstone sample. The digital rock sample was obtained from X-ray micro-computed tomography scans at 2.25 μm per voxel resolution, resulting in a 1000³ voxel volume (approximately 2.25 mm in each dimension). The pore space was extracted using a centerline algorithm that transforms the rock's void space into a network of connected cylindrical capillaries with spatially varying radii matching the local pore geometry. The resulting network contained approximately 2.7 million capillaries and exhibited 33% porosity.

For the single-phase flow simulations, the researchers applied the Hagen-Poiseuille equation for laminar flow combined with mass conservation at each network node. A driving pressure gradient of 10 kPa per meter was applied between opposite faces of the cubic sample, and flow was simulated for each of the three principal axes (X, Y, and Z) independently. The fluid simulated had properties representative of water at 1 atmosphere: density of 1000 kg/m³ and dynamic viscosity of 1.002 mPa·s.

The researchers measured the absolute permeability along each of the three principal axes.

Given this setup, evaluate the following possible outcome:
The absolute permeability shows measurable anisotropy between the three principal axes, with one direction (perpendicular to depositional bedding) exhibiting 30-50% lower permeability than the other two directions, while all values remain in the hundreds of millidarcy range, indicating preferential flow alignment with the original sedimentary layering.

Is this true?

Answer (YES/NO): NO